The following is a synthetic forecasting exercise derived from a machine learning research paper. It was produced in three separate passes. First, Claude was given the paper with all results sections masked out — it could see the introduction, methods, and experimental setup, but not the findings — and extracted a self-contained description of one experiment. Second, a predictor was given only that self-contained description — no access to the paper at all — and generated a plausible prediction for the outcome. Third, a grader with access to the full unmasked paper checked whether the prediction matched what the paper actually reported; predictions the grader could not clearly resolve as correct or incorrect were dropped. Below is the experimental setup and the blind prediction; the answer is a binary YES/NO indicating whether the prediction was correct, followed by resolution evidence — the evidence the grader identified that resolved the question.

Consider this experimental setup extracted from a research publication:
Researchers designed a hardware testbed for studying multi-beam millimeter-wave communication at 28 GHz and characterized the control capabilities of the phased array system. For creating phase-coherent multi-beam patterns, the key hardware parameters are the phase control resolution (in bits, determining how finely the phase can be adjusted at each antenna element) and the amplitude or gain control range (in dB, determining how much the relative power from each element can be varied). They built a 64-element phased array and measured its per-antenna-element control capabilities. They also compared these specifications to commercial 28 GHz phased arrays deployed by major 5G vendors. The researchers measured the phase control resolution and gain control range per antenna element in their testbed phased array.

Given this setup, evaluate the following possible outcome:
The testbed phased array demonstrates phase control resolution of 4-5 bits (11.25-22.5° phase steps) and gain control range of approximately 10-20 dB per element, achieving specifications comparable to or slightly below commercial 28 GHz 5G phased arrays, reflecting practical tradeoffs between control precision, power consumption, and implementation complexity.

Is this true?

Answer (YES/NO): NO